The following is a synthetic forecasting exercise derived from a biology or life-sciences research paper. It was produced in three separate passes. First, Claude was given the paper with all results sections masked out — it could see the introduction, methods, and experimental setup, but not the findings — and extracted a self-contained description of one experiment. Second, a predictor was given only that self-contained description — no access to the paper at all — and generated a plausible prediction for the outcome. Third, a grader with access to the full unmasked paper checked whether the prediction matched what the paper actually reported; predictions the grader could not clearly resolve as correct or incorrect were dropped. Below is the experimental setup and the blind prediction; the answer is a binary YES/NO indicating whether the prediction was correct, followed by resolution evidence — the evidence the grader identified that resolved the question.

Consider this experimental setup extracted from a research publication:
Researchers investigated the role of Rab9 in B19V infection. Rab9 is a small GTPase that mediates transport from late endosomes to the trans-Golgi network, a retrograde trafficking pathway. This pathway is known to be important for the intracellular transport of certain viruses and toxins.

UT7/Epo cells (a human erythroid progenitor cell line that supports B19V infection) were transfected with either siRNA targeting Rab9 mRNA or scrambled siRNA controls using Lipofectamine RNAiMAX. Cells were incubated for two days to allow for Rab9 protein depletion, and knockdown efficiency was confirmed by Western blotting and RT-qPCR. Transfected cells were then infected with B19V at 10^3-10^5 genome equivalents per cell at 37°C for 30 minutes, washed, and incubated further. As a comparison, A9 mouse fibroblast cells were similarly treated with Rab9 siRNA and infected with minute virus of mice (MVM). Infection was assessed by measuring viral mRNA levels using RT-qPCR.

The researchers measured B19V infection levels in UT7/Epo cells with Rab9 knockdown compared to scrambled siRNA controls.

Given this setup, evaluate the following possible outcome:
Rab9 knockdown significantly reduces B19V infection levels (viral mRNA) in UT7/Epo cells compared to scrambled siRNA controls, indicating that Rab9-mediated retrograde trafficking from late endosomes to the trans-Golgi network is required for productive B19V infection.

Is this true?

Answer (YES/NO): NO